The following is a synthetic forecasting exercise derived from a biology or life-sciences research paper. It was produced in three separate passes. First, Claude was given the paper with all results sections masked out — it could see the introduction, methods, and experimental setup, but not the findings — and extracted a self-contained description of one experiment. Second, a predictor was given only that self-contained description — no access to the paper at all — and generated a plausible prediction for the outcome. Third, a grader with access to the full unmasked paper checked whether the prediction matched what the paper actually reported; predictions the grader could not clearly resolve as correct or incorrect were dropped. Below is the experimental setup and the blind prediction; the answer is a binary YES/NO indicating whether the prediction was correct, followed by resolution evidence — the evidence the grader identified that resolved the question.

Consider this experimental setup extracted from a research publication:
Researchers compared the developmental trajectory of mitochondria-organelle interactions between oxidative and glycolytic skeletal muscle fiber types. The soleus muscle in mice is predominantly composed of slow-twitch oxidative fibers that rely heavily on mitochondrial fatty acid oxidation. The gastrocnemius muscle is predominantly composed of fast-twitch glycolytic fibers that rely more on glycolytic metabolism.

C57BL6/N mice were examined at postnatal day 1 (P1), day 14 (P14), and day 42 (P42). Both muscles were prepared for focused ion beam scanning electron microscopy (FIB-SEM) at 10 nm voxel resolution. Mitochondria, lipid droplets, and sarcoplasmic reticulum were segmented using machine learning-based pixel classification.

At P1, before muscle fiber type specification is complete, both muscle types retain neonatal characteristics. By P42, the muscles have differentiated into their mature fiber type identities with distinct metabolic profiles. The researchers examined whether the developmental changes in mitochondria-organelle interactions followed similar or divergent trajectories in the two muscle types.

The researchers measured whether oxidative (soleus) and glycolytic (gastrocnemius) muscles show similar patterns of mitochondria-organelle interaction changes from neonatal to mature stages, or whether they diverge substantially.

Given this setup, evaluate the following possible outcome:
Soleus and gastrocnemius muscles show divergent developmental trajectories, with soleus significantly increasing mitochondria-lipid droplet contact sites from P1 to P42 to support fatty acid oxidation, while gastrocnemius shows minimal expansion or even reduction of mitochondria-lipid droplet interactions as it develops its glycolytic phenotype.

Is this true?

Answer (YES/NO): NO